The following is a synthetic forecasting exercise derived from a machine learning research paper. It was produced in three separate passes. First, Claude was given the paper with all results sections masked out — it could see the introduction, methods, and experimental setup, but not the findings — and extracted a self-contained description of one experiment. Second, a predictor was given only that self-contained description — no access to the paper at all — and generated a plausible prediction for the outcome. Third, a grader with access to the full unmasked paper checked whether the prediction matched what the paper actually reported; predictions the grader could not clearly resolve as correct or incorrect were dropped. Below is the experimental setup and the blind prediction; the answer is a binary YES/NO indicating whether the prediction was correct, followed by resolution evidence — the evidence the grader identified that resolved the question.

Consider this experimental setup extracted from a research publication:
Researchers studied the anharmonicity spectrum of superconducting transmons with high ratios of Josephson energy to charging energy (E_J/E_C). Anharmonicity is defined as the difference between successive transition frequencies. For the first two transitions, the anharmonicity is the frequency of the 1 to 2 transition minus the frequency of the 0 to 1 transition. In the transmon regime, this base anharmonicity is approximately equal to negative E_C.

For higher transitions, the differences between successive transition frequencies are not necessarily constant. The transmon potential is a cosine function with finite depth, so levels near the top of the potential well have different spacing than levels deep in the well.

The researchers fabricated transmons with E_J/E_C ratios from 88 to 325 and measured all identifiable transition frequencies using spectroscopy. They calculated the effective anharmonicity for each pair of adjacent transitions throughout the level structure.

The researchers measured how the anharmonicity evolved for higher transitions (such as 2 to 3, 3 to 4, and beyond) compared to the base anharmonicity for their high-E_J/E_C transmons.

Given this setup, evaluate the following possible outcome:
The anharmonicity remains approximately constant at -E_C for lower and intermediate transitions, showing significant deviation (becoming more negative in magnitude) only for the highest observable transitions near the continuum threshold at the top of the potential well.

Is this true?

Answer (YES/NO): NO